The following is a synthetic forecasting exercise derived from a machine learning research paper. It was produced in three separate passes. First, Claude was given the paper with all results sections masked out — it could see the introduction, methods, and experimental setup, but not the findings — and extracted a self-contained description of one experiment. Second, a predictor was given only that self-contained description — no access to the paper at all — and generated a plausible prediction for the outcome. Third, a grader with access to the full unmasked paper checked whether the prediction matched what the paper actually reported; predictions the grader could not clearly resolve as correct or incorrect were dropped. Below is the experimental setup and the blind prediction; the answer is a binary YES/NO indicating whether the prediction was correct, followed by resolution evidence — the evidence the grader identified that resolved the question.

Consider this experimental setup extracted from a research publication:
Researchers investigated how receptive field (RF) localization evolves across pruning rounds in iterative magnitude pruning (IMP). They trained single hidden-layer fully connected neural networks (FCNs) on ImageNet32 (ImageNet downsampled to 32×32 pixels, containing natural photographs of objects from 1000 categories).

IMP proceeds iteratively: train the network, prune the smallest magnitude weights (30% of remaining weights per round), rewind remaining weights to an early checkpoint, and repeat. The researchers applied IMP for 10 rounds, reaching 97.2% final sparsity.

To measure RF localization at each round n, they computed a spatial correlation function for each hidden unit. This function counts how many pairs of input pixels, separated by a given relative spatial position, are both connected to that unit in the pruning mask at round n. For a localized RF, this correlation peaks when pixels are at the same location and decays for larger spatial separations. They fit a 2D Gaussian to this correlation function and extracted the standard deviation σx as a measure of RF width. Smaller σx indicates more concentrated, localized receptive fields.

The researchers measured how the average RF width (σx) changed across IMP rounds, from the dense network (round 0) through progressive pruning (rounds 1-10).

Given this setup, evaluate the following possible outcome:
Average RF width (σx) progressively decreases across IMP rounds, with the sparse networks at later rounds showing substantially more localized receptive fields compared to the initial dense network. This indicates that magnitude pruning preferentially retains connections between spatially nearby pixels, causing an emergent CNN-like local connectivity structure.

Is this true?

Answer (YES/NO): YES